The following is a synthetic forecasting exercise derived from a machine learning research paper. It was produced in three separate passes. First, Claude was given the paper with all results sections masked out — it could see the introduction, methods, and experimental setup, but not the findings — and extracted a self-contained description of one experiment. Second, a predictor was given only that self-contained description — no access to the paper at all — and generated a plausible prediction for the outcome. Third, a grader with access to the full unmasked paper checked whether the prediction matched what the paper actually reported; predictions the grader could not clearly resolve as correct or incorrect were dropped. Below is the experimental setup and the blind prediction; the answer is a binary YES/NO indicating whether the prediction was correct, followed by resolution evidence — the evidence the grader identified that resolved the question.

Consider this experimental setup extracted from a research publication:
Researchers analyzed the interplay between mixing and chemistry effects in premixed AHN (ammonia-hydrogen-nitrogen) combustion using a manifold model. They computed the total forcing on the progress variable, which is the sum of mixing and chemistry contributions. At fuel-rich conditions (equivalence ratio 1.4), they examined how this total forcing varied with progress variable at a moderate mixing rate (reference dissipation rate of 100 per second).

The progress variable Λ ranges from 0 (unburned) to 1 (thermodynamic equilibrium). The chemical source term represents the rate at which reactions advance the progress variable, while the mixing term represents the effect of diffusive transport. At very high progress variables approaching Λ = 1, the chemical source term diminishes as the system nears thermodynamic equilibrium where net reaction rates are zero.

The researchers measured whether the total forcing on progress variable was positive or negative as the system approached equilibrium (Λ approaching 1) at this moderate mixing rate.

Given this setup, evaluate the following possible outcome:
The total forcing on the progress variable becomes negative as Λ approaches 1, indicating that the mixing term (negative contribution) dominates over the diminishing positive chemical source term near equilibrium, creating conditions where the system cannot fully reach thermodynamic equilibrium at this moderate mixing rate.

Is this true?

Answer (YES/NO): NO